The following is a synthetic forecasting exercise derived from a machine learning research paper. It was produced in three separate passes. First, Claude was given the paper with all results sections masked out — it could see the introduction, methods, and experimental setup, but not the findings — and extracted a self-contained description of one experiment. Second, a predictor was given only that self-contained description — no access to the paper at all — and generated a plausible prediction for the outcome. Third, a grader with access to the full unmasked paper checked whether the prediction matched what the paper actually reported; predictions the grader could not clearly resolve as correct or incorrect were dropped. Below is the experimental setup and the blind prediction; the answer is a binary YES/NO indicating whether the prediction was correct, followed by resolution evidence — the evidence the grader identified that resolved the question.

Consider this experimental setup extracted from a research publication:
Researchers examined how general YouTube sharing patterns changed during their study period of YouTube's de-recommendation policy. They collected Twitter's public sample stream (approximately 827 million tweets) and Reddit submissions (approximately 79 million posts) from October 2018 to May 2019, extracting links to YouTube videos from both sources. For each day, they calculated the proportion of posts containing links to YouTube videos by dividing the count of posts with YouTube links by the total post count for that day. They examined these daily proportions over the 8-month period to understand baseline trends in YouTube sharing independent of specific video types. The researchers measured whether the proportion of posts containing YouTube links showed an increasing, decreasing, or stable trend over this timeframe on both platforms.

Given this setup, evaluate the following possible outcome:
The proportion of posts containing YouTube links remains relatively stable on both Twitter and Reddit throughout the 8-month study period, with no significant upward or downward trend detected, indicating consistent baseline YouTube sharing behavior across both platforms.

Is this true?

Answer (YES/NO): NO